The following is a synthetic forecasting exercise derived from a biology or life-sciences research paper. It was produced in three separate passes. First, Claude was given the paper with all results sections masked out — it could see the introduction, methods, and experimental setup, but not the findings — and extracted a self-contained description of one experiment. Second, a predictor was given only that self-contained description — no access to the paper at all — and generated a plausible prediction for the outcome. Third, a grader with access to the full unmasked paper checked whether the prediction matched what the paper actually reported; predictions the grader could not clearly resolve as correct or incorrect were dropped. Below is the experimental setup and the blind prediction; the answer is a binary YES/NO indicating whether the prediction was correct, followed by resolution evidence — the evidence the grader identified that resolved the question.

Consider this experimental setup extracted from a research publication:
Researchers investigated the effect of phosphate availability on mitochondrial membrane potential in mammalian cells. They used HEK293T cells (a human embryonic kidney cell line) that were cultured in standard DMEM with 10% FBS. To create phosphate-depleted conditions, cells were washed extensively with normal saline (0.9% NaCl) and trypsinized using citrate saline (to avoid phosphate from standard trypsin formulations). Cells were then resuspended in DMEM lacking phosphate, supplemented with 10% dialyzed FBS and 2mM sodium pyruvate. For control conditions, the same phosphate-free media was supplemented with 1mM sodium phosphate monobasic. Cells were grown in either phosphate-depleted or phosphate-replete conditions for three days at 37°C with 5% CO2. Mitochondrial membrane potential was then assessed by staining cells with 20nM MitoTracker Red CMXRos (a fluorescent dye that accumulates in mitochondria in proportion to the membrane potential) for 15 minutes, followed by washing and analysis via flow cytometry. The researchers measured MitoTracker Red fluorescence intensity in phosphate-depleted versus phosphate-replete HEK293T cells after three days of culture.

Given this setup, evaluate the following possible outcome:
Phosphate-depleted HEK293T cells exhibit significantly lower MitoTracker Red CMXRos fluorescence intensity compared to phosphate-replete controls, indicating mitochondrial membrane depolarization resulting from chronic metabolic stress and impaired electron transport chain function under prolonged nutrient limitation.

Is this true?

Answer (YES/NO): NO